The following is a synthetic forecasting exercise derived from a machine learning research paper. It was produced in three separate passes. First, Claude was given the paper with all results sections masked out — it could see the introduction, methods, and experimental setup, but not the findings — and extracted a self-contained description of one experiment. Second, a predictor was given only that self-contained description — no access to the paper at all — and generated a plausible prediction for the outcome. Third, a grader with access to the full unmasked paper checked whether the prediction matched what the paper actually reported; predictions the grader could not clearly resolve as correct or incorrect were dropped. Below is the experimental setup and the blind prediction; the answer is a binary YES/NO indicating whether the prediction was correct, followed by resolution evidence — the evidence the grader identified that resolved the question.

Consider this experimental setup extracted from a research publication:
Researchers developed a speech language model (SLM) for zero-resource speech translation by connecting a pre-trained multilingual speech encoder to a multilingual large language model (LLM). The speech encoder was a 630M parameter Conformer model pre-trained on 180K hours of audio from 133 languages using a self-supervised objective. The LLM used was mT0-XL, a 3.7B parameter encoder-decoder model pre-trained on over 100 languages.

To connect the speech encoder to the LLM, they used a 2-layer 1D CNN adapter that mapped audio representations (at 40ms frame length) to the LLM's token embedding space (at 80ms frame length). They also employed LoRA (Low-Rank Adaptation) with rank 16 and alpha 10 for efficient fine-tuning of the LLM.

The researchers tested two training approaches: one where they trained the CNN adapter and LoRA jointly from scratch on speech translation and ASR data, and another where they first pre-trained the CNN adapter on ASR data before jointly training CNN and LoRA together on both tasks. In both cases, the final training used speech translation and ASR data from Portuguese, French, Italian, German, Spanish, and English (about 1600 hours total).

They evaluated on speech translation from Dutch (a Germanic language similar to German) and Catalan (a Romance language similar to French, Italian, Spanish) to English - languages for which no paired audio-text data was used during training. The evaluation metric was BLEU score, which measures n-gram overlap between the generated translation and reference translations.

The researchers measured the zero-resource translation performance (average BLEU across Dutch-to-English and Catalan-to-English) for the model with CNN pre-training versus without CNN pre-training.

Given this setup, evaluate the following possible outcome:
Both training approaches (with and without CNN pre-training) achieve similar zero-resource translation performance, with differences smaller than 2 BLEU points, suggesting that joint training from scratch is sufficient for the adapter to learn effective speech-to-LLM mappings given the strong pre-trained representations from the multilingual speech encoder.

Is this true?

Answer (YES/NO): NO